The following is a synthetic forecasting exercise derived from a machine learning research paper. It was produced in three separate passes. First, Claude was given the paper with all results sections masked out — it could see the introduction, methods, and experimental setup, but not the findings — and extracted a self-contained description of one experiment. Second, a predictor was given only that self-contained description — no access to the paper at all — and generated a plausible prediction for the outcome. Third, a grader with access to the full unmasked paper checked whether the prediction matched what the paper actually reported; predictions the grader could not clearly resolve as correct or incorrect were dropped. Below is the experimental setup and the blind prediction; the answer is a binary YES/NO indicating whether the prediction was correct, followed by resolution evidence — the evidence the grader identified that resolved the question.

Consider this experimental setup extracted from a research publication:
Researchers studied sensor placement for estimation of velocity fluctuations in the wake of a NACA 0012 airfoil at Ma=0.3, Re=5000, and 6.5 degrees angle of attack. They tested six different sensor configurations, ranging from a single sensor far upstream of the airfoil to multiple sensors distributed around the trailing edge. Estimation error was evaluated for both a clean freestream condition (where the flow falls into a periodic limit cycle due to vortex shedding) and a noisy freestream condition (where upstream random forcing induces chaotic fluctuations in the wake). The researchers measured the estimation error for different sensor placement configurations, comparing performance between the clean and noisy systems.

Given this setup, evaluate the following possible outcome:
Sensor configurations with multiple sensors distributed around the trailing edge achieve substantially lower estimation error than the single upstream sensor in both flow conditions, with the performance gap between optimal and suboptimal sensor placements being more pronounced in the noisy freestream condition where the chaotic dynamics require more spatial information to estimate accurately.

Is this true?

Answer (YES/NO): NO